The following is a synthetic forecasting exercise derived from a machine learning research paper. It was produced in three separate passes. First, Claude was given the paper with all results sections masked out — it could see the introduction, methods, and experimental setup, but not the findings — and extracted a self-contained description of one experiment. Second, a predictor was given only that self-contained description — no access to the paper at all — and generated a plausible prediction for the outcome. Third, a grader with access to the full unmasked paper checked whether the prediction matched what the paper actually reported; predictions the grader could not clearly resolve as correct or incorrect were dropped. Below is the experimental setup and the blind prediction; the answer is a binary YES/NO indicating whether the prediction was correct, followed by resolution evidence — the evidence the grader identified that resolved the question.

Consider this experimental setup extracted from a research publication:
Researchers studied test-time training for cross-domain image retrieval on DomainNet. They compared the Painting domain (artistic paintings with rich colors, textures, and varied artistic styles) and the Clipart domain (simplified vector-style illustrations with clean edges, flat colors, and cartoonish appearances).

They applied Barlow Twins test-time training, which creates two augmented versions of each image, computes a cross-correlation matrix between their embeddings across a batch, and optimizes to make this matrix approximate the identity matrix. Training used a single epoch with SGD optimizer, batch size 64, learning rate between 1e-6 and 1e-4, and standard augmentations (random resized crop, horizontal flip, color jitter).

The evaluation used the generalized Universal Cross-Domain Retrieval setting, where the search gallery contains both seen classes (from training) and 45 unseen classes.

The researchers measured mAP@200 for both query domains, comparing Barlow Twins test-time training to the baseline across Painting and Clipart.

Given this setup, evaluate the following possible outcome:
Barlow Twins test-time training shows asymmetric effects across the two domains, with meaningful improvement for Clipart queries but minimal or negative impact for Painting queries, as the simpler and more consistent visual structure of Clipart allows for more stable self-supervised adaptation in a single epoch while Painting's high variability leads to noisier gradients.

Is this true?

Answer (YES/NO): YES